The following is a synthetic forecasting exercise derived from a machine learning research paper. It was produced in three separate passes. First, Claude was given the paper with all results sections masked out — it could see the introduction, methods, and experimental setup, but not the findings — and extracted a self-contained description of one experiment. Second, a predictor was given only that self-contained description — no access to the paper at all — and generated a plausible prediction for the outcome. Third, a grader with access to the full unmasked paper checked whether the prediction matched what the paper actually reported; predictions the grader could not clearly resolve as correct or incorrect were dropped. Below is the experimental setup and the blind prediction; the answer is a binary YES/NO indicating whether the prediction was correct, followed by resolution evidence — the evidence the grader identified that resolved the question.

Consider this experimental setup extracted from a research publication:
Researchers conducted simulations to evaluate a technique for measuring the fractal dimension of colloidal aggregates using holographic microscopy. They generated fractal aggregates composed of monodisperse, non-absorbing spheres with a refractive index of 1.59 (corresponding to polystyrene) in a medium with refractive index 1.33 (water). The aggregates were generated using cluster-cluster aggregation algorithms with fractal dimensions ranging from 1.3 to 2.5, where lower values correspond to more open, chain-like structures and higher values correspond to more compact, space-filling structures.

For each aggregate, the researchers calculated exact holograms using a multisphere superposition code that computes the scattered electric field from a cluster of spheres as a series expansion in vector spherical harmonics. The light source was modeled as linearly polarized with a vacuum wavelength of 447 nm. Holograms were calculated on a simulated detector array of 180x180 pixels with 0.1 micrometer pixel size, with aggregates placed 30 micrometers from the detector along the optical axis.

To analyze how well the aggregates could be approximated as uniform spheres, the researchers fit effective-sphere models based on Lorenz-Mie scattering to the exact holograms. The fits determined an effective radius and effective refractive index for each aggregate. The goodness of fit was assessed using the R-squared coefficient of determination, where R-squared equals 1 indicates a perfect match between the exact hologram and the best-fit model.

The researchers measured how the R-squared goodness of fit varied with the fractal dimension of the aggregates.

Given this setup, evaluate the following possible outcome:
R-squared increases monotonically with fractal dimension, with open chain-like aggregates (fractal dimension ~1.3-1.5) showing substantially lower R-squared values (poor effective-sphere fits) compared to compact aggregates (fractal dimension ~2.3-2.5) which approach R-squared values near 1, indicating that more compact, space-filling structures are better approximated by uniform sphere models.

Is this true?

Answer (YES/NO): NO